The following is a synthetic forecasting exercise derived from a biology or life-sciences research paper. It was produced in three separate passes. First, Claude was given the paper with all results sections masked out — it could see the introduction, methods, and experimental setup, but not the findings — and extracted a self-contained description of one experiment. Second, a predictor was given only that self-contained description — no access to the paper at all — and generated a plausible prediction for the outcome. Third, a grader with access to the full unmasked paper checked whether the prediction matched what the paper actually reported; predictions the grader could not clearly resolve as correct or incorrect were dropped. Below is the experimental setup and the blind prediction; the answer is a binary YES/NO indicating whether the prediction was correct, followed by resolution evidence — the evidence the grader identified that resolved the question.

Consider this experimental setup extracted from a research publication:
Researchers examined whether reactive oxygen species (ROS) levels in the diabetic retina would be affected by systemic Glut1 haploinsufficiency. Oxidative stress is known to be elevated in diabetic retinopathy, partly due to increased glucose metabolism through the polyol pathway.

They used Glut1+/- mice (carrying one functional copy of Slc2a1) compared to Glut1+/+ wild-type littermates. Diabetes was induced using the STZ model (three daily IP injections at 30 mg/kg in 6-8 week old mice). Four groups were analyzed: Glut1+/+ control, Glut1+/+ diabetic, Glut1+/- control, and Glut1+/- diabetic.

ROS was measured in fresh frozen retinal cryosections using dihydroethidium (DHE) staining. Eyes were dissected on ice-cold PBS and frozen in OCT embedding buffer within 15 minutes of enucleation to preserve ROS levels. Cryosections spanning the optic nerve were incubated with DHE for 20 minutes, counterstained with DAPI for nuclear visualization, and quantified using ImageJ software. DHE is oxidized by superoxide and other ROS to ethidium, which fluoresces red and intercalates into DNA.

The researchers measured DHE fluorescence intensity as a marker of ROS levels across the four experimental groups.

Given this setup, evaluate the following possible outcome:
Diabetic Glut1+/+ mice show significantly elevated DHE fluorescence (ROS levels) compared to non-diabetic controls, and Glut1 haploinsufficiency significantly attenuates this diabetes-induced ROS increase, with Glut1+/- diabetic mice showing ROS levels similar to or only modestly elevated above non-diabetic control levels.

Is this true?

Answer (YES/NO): YES